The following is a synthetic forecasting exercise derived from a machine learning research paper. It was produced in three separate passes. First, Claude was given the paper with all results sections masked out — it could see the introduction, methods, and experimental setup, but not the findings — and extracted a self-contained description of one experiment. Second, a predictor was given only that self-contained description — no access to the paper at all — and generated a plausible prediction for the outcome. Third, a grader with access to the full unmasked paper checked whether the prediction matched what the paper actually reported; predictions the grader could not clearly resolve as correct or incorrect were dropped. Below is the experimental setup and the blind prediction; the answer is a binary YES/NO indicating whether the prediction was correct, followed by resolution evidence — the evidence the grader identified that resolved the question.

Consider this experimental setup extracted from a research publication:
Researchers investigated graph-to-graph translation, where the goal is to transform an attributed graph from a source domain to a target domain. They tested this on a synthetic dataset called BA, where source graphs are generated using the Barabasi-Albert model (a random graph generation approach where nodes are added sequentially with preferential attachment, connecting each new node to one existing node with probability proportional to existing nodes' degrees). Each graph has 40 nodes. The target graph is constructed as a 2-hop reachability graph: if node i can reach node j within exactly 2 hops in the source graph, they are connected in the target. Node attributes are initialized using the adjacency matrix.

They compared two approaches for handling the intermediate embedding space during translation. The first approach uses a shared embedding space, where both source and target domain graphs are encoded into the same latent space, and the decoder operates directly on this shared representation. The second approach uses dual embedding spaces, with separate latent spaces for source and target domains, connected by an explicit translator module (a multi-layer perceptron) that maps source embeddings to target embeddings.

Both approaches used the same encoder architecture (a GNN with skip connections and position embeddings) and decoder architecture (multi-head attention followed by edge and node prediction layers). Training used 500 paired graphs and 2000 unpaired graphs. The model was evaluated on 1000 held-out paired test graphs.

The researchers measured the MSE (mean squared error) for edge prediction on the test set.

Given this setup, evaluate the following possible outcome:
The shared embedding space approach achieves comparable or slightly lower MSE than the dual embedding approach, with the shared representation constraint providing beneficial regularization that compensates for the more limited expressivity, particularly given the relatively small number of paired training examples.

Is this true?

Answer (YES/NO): NO